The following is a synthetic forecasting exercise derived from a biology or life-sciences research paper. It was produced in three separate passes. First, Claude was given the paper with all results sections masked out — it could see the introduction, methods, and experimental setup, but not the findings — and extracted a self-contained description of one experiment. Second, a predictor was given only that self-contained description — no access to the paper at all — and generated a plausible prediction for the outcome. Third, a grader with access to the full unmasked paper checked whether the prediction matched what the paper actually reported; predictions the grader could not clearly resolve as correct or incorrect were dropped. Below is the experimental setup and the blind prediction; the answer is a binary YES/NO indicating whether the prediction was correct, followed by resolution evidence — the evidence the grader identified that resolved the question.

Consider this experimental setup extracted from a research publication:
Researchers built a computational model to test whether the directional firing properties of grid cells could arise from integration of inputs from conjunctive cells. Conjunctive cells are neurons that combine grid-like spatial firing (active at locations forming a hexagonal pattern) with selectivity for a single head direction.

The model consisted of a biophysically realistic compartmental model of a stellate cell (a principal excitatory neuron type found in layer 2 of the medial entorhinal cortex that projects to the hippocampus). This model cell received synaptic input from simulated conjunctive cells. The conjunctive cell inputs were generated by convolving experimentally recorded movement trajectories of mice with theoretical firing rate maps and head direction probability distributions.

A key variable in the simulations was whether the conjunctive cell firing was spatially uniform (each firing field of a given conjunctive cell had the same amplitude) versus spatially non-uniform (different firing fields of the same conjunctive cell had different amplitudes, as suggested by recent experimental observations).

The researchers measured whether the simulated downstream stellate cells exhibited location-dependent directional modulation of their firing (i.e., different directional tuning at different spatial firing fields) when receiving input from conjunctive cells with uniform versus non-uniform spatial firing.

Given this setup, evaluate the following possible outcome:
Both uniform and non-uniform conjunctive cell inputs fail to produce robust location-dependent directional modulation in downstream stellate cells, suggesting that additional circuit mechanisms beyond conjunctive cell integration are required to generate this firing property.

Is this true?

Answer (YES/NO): NO